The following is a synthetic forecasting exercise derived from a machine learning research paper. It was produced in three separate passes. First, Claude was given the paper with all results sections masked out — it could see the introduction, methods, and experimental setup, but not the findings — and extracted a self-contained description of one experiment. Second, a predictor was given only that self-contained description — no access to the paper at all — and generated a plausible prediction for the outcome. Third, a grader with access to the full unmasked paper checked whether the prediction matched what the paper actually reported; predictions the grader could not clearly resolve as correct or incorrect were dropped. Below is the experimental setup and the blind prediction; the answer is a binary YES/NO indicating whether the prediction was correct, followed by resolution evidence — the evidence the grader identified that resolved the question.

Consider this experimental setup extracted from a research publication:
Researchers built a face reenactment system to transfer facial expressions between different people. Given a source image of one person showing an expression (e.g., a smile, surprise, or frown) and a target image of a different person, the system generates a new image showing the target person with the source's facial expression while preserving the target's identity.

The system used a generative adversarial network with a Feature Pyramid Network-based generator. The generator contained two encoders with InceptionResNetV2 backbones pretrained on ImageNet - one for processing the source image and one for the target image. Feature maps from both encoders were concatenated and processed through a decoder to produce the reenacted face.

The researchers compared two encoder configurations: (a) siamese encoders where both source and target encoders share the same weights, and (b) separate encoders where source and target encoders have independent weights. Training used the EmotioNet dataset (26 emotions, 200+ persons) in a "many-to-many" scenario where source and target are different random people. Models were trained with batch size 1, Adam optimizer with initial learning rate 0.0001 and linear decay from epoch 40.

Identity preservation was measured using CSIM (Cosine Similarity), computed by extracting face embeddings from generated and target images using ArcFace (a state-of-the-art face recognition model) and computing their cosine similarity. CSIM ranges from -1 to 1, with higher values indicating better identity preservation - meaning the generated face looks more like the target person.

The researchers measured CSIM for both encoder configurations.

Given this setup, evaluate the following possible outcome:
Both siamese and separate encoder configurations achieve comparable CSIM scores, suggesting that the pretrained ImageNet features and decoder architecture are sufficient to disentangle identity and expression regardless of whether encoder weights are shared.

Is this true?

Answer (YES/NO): NO